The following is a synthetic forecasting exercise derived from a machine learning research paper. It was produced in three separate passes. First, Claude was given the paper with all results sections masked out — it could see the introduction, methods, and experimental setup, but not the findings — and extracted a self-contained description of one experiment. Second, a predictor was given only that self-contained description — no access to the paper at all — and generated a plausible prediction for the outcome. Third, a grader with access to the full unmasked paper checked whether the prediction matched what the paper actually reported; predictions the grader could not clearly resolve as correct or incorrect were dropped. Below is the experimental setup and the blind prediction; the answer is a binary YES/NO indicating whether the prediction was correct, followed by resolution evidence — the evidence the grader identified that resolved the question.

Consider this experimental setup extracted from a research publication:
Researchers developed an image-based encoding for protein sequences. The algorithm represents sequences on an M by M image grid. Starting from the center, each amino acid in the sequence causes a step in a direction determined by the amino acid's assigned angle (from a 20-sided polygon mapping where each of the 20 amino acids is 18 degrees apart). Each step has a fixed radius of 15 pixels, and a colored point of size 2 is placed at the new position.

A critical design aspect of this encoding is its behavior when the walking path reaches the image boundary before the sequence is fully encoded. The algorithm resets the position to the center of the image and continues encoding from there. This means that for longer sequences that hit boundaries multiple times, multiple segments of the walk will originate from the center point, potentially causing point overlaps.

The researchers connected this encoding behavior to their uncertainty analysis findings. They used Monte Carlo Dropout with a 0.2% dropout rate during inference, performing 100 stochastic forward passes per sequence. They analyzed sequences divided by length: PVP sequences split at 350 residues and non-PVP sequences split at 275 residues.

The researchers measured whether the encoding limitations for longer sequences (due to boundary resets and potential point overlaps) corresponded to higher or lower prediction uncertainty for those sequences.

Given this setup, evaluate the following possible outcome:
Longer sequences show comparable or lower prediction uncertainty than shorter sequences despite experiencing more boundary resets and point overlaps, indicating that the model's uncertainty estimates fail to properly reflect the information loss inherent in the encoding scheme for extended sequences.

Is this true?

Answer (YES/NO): NO